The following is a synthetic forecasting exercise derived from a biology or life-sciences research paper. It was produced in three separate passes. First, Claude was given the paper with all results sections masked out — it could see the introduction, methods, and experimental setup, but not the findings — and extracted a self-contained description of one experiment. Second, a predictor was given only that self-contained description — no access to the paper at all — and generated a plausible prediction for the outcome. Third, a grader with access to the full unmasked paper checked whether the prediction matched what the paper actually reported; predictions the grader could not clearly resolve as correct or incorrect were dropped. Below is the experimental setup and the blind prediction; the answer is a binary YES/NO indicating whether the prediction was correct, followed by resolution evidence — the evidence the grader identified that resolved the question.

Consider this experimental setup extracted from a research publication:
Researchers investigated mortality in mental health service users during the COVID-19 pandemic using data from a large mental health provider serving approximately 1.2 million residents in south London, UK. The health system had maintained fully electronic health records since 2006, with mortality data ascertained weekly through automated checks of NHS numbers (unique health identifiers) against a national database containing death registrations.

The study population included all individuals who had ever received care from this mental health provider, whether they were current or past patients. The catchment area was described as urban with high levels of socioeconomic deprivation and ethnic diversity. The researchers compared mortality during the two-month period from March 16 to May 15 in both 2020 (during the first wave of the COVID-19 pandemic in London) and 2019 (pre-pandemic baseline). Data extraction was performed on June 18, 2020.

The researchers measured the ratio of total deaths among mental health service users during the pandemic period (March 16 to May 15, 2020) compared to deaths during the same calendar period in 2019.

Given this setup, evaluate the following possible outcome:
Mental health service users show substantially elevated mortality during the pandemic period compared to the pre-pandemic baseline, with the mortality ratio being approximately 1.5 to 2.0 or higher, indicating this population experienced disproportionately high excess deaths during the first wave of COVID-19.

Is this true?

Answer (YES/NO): YES